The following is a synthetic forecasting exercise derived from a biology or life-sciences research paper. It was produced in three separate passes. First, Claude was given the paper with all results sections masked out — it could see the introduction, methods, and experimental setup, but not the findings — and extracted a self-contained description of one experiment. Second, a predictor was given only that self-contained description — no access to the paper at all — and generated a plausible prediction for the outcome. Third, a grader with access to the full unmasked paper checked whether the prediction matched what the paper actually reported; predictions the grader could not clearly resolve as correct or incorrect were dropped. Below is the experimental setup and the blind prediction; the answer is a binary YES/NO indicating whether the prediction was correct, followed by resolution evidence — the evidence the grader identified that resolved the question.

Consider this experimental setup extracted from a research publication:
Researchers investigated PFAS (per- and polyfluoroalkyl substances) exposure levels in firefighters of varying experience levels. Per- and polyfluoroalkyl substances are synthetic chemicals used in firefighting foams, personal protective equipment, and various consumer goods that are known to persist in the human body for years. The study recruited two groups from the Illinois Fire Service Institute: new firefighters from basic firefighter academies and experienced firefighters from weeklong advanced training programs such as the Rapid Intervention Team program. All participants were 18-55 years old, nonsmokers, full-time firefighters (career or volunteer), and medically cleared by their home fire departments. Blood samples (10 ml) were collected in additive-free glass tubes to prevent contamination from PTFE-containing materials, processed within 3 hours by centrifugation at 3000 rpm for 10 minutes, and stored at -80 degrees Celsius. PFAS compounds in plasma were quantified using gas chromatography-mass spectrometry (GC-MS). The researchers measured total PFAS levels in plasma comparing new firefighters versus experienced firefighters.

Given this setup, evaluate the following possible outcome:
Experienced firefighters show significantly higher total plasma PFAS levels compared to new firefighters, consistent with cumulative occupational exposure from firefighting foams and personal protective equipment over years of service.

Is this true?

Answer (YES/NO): NO